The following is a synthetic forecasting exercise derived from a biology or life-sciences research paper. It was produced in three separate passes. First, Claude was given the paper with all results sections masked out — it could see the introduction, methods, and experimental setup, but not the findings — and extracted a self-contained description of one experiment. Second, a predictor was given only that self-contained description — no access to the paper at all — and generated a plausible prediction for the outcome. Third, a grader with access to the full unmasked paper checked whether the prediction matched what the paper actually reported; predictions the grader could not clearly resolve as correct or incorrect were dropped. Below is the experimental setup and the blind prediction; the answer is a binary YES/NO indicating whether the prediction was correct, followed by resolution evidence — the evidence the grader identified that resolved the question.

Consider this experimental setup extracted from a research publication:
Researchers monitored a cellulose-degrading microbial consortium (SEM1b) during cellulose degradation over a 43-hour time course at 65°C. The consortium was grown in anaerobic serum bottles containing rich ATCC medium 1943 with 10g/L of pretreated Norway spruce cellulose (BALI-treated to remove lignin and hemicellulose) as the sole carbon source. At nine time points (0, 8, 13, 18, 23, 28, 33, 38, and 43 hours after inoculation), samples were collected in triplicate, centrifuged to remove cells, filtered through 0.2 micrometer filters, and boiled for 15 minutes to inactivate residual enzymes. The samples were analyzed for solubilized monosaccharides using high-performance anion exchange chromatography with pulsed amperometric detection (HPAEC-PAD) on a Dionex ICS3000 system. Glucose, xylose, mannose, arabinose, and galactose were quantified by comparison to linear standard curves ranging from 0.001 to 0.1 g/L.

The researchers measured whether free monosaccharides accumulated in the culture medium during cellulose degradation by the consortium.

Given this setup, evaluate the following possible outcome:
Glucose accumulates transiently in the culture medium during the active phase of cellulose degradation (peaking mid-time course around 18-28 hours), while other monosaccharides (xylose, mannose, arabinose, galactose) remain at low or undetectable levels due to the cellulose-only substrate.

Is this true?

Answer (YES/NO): NO